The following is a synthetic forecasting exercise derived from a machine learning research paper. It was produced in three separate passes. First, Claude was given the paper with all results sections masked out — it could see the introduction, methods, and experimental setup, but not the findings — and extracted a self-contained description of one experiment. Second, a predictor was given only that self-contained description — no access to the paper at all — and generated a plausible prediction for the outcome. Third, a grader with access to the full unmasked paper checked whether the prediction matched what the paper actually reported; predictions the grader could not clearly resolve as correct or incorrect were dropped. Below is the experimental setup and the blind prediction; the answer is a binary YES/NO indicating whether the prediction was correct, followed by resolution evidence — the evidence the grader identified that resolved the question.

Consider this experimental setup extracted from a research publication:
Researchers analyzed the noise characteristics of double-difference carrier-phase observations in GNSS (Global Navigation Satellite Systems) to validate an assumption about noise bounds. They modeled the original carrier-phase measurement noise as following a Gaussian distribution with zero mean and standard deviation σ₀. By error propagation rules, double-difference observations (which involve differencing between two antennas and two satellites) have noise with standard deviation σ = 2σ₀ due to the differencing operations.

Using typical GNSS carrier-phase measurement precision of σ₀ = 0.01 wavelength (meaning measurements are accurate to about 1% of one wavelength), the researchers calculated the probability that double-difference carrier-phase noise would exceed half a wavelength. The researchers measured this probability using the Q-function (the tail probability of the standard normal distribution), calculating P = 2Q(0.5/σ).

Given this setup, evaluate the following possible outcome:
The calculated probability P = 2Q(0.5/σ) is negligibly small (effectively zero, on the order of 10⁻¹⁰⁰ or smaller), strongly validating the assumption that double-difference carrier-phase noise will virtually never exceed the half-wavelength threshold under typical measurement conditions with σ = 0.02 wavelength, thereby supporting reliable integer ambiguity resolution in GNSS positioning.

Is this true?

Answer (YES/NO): YES